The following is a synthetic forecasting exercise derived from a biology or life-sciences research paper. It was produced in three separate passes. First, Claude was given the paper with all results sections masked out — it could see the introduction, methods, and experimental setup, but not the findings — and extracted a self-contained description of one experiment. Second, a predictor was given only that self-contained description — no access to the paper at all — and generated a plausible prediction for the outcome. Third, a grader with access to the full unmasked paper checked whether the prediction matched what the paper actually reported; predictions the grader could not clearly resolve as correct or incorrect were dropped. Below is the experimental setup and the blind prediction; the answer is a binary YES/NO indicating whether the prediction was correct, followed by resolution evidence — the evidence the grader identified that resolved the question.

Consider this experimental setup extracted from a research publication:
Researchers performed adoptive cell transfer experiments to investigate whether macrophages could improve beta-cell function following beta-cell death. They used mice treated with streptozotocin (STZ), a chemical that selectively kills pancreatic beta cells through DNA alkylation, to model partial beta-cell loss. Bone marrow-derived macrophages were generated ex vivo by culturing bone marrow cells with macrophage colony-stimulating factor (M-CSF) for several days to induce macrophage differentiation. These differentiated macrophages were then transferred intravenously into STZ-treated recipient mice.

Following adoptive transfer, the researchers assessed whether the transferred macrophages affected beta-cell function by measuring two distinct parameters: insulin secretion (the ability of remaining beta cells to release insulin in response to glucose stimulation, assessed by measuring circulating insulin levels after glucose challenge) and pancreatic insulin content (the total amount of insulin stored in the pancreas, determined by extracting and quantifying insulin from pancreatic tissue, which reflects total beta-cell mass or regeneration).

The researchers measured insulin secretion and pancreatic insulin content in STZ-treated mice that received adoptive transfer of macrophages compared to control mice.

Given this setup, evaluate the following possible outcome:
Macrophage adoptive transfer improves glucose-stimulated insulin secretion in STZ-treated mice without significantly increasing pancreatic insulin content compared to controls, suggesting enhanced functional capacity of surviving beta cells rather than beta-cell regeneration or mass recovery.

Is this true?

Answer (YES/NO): YES